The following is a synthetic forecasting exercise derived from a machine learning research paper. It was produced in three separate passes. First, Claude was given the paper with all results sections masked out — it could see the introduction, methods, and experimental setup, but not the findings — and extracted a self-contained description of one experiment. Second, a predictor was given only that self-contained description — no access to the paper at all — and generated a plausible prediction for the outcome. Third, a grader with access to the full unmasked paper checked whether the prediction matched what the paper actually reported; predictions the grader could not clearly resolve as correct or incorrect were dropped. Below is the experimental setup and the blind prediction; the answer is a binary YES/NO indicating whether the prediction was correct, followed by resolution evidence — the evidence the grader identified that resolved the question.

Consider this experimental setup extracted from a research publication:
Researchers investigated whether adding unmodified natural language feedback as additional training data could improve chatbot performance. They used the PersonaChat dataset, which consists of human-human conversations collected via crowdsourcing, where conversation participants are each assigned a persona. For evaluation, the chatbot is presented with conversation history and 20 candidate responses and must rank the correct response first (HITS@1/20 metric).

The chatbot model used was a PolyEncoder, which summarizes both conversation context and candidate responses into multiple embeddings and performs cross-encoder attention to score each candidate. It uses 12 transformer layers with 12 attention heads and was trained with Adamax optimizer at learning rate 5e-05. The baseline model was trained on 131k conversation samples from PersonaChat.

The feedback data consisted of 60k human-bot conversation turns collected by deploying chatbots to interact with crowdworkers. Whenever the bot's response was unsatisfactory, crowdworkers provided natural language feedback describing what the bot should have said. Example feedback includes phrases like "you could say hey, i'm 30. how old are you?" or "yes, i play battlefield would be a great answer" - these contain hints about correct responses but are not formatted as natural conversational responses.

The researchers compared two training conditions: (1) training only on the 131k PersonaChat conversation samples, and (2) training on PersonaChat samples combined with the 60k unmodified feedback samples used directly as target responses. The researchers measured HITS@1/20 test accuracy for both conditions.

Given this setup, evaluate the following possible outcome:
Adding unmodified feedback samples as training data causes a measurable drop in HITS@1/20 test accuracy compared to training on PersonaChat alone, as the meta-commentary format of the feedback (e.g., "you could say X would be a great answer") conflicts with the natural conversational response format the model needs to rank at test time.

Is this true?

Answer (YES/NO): YES